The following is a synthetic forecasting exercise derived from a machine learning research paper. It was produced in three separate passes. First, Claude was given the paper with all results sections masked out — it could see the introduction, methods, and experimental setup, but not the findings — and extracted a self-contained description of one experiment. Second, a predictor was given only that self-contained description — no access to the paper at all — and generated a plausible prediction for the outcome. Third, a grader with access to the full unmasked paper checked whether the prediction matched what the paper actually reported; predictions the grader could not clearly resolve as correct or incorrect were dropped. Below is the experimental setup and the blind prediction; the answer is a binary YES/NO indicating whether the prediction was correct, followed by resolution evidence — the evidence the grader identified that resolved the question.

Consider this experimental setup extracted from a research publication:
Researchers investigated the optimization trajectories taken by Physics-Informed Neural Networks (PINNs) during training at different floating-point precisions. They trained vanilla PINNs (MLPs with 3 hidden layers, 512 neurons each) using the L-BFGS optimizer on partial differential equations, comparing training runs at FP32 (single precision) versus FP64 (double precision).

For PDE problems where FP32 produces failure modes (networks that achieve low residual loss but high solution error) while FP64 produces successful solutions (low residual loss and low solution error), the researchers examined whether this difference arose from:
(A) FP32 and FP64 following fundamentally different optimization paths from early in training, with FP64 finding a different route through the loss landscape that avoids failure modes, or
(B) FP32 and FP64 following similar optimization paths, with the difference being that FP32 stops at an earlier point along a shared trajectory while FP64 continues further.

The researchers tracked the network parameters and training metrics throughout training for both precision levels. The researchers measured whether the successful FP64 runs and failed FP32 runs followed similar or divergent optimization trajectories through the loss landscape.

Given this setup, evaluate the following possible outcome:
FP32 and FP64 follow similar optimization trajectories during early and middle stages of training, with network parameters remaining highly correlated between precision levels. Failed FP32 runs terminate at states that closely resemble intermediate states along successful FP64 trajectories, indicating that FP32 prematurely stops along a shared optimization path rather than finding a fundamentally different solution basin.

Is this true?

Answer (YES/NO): YES